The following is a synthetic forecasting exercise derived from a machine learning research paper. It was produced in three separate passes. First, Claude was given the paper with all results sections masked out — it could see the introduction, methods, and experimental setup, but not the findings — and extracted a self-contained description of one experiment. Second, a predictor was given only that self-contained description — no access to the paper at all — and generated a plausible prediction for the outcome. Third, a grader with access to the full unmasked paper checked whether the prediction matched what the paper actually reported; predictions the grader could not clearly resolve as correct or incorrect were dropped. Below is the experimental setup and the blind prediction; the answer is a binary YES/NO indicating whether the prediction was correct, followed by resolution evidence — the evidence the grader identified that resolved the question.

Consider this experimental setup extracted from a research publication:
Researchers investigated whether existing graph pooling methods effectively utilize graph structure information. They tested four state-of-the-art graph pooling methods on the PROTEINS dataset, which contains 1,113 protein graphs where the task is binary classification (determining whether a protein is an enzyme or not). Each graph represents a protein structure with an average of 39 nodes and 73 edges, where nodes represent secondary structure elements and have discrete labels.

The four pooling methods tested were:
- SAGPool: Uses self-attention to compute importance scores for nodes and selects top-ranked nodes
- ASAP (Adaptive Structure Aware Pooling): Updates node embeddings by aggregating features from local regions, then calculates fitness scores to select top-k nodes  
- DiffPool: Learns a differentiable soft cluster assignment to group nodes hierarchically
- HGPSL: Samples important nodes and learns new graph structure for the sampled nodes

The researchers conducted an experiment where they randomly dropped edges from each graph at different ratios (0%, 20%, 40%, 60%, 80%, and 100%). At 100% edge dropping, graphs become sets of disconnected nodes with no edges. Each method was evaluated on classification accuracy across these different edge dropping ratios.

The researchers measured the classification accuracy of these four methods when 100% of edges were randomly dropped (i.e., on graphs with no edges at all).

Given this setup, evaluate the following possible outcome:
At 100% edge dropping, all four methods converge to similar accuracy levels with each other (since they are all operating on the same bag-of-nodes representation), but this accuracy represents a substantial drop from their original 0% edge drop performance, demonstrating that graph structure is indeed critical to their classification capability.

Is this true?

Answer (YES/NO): NO